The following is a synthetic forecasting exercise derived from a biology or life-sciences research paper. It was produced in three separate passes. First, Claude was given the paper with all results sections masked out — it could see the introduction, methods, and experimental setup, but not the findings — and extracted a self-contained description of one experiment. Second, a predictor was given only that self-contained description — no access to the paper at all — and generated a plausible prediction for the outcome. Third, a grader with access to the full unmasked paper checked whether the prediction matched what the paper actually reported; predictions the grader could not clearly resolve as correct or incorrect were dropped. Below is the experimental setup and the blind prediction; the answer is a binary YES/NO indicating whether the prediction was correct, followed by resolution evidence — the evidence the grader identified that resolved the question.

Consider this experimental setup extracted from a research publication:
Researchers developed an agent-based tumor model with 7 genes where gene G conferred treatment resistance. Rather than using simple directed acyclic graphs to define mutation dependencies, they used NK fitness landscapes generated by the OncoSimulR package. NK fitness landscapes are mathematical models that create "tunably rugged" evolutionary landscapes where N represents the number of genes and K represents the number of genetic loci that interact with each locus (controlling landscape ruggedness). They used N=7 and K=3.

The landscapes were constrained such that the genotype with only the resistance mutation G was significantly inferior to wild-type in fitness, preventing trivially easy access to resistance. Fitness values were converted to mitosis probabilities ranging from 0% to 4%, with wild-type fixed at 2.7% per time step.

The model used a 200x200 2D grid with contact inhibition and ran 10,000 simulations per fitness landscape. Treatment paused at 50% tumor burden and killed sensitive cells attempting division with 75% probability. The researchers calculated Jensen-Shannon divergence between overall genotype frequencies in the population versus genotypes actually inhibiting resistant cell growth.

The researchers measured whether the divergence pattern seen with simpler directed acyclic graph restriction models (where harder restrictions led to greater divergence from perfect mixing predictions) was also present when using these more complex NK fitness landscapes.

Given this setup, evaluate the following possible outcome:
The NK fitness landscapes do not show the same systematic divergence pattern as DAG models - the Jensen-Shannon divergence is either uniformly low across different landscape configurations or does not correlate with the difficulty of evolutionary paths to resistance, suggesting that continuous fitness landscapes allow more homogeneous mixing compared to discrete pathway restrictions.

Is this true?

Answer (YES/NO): NO